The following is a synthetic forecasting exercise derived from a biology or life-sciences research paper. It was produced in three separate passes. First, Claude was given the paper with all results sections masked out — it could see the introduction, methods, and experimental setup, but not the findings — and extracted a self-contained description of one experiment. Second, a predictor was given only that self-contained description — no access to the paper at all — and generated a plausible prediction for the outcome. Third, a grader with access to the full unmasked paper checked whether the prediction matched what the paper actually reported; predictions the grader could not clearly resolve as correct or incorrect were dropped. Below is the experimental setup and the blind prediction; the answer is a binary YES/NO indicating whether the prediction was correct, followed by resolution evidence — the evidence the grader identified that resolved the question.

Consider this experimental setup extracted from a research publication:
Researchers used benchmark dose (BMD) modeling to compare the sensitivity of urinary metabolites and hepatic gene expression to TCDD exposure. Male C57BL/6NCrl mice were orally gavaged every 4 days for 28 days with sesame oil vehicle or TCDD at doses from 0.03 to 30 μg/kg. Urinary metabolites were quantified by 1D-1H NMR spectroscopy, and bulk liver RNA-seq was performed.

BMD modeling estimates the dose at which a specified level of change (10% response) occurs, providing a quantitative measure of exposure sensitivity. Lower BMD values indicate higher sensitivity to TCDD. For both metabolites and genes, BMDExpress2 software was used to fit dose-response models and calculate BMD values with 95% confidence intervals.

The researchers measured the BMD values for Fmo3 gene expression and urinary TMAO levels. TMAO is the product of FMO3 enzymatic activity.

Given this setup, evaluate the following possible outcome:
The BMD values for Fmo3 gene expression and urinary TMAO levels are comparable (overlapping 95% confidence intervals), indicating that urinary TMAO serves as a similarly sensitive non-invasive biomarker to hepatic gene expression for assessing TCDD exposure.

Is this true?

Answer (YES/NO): YES